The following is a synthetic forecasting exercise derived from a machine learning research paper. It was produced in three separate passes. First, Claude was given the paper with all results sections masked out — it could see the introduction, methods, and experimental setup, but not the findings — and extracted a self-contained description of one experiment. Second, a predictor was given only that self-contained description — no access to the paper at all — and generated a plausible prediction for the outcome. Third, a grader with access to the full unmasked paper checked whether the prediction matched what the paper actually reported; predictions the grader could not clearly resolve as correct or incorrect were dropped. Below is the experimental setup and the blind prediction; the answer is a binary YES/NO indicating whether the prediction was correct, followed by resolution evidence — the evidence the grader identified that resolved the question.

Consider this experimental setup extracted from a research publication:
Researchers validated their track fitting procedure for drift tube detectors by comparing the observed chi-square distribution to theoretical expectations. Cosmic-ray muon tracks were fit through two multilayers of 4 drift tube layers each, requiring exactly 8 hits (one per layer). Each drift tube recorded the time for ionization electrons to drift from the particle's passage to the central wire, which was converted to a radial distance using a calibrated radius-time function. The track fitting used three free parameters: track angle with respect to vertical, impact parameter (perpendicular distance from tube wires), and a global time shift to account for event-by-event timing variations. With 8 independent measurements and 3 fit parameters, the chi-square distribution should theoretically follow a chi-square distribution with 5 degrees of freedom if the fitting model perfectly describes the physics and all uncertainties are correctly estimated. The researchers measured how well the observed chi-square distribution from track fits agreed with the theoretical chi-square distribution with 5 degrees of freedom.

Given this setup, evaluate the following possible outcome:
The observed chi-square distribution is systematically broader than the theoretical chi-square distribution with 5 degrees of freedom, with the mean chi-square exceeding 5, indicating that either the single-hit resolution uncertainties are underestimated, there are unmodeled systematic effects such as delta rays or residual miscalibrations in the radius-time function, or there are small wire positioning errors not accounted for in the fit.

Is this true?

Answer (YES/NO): NO